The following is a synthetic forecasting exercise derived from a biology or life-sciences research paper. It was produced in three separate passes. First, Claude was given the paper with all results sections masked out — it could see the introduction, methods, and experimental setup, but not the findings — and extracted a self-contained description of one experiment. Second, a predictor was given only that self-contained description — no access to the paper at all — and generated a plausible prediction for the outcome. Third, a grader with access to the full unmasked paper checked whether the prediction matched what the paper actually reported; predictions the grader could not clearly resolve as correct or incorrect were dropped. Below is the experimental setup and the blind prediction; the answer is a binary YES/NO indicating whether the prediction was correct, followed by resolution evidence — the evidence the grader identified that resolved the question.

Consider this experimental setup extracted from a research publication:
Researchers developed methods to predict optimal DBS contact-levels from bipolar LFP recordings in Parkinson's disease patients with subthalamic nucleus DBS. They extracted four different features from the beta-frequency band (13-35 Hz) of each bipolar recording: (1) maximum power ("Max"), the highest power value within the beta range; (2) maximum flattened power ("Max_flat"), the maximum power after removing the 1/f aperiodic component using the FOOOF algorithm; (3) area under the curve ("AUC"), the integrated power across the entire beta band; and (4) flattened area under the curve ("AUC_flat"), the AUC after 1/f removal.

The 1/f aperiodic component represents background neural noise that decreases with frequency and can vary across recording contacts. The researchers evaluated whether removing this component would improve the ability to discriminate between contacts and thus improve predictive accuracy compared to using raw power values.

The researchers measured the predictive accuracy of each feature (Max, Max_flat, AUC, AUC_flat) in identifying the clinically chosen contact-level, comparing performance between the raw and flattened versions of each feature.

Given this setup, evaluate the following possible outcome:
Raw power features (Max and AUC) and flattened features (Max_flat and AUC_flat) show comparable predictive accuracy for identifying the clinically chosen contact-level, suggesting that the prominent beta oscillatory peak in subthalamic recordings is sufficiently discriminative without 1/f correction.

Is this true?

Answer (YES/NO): YES